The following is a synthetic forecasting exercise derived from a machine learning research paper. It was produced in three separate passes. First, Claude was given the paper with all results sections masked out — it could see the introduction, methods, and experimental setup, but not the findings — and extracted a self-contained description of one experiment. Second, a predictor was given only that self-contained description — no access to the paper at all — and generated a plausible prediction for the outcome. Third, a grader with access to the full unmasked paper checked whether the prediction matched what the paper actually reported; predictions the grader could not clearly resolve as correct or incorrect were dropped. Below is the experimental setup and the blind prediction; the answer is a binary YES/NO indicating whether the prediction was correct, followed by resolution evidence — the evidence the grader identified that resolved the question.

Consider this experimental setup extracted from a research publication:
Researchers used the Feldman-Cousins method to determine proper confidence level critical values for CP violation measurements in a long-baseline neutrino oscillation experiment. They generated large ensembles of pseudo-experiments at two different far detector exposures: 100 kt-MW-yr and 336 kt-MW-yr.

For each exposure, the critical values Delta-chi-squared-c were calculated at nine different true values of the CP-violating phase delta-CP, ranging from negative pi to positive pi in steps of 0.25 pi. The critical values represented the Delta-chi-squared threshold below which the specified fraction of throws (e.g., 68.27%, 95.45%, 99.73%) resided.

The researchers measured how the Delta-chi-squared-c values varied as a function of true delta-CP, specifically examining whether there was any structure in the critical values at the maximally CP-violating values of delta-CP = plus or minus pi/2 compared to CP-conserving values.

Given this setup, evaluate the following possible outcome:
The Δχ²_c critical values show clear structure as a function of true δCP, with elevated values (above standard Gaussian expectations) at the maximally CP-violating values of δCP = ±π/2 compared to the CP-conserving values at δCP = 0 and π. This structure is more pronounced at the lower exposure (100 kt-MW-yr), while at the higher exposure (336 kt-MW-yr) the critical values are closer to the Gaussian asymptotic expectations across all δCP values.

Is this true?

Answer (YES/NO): NO